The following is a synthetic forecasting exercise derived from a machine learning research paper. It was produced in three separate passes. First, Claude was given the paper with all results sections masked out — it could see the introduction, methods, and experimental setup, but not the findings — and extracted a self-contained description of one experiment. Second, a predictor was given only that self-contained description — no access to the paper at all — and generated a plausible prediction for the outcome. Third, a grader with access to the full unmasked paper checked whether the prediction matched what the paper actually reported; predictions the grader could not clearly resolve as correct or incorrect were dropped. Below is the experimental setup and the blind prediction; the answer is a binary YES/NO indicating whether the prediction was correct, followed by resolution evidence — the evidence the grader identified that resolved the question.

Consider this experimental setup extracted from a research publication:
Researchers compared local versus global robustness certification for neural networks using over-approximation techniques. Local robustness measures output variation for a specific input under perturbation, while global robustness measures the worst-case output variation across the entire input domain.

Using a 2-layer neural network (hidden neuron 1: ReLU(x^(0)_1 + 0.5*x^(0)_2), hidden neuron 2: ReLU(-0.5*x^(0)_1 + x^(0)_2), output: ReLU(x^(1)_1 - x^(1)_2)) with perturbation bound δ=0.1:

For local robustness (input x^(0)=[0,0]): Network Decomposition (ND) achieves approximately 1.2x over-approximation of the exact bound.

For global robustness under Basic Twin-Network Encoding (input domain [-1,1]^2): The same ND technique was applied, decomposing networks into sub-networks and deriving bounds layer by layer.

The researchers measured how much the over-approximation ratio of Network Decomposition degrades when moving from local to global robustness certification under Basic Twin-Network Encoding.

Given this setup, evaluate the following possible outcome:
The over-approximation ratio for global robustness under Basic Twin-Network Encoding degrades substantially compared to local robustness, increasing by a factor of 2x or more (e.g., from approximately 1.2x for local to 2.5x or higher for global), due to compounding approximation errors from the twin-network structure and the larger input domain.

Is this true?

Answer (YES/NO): YES